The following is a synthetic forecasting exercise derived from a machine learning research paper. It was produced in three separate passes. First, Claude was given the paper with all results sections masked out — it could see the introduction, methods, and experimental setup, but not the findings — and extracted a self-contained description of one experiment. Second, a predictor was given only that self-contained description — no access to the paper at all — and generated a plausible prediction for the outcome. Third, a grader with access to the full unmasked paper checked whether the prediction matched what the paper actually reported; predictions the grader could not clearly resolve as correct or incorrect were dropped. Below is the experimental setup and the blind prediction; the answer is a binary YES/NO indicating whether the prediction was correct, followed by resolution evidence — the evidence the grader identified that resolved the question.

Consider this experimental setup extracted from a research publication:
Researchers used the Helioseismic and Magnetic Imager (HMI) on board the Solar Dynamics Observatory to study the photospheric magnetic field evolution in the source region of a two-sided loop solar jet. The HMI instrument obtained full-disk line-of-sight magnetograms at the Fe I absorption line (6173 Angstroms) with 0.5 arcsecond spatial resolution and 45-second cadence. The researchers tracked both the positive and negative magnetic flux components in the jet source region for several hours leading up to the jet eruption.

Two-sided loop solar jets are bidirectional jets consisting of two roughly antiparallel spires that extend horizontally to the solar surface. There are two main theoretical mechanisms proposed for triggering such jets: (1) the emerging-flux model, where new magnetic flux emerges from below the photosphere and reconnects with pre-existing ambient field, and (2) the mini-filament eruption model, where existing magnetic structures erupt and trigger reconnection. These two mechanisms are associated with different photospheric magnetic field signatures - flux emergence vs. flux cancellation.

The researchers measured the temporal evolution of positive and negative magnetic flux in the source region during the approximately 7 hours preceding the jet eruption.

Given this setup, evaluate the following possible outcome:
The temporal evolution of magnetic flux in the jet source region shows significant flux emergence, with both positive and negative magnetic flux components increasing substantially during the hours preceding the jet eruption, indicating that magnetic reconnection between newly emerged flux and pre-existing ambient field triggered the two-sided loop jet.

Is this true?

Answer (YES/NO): NO